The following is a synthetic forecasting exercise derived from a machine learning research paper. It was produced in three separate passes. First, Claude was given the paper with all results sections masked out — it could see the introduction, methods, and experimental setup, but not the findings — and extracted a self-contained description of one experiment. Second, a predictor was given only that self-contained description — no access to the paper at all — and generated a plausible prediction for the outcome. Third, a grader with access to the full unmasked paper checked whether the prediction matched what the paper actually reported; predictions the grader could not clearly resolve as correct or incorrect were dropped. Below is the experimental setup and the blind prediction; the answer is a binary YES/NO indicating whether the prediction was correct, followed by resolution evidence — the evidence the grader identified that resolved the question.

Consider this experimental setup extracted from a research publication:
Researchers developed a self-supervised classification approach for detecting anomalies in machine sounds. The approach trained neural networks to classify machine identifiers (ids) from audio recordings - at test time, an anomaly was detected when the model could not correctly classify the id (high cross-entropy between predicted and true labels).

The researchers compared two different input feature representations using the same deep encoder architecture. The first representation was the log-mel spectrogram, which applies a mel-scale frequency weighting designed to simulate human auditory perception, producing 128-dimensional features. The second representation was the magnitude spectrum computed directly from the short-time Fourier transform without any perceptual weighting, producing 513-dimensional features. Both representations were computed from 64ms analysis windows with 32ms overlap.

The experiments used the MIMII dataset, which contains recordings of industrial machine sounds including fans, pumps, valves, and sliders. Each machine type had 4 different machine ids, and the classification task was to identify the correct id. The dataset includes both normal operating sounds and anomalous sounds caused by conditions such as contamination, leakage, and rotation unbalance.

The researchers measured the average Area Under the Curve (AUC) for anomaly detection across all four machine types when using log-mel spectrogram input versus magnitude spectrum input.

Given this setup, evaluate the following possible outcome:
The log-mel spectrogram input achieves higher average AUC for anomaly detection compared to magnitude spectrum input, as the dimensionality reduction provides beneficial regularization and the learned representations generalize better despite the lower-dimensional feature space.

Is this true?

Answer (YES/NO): NO